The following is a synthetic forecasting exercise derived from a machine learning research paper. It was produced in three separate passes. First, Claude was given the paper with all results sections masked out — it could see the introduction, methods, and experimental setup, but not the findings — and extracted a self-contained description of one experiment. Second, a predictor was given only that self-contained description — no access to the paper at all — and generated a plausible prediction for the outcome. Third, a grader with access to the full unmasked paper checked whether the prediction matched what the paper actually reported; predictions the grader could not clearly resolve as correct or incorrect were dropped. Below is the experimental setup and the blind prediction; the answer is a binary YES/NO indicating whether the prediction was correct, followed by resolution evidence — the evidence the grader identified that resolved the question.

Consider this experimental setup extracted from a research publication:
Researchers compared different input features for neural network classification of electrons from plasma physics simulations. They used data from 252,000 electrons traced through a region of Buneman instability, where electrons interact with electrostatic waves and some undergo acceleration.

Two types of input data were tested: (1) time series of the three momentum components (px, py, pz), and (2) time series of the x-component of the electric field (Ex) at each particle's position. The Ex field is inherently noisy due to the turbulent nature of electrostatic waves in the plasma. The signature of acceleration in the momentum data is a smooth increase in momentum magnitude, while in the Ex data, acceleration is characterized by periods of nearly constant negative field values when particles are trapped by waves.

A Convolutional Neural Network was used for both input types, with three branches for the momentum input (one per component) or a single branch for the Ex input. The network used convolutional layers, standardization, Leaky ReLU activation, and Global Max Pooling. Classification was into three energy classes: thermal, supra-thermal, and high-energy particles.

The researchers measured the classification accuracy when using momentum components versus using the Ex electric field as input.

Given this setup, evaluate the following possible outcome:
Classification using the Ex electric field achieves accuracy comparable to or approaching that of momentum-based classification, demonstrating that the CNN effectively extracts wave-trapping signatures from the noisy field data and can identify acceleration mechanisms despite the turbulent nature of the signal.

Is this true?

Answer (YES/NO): NO